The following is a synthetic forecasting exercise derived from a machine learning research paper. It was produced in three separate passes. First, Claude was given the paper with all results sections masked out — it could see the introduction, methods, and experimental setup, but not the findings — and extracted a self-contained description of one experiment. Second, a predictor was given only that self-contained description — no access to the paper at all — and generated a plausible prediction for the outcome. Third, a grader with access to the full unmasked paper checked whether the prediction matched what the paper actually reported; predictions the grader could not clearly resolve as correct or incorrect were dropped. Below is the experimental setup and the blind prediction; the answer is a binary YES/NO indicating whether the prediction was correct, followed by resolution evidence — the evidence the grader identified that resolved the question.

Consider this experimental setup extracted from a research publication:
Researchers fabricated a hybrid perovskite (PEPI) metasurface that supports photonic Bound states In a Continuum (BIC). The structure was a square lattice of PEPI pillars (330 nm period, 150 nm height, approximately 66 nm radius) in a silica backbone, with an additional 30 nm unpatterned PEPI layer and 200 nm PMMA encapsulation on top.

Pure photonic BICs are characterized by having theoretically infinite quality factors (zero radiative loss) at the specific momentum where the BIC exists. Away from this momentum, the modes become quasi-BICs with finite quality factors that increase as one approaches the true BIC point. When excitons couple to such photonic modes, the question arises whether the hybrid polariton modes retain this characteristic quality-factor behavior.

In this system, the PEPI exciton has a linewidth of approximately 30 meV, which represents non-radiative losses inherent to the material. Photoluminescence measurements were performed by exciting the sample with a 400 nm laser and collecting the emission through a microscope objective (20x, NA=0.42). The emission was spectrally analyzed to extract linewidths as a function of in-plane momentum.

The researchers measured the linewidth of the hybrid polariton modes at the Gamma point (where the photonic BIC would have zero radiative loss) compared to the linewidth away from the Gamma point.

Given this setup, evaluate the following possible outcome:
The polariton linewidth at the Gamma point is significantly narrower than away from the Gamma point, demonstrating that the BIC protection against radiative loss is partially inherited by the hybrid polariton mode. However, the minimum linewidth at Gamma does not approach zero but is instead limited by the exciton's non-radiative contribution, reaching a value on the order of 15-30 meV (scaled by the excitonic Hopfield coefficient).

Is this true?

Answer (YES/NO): NO